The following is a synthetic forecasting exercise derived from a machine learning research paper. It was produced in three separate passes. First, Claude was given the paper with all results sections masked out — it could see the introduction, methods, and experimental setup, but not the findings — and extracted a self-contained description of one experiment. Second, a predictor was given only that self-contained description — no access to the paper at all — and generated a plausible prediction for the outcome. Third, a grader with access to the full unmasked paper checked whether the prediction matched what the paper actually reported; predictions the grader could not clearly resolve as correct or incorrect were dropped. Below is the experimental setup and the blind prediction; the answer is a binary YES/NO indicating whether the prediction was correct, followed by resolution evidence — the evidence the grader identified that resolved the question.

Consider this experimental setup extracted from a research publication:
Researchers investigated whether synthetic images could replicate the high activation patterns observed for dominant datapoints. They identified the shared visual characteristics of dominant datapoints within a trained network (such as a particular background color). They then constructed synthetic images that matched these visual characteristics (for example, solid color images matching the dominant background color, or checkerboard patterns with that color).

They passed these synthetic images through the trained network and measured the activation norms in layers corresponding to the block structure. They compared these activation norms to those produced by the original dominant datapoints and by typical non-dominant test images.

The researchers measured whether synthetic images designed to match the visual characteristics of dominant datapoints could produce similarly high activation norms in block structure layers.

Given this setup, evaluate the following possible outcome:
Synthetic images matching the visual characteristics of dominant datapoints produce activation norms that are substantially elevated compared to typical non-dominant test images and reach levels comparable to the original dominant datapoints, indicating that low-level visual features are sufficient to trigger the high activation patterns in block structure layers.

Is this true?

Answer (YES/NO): YES